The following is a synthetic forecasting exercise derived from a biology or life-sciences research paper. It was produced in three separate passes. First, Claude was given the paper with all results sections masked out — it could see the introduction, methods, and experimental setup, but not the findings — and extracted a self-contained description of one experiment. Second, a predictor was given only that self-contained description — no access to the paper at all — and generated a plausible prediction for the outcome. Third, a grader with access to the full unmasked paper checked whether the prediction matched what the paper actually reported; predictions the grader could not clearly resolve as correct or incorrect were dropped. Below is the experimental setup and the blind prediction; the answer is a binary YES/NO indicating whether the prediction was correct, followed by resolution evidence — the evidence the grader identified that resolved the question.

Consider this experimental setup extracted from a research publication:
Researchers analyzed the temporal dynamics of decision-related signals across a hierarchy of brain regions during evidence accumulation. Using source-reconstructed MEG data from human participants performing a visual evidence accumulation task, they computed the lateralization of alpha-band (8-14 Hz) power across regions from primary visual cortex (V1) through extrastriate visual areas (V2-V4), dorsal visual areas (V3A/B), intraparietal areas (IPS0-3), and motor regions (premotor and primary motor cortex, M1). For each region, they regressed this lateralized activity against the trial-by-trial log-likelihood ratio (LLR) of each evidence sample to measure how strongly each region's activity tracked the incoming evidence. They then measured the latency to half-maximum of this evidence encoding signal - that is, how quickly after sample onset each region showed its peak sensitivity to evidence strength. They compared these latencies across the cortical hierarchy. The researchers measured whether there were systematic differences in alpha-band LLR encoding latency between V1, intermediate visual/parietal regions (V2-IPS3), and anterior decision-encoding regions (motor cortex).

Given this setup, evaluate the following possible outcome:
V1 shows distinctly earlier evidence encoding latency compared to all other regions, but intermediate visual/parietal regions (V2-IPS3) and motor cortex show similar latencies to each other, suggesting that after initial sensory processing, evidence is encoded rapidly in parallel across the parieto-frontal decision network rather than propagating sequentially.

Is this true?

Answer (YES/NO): NO